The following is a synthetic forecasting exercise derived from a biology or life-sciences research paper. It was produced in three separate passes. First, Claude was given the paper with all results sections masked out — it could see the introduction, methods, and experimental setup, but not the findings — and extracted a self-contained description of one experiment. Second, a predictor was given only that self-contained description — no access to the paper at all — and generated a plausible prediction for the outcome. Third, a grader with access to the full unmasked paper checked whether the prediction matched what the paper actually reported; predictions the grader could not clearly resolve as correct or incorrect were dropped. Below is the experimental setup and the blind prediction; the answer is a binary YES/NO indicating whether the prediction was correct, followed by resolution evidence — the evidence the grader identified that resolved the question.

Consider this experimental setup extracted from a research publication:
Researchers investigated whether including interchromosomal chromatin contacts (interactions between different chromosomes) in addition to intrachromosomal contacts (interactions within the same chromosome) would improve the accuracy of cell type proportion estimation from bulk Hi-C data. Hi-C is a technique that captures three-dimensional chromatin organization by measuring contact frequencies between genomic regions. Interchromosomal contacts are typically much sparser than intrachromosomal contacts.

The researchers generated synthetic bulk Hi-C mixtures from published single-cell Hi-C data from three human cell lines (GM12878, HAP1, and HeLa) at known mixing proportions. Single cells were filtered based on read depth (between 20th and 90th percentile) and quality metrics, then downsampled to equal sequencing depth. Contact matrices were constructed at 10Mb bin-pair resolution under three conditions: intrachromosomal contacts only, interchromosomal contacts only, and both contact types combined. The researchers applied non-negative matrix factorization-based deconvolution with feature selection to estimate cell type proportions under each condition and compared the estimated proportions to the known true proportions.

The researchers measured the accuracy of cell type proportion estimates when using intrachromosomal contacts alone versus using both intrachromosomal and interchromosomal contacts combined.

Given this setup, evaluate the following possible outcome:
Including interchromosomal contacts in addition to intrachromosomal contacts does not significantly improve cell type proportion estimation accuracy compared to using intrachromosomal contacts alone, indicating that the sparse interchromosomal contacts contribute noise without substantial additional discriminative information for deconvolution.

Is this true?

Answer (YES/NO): NO